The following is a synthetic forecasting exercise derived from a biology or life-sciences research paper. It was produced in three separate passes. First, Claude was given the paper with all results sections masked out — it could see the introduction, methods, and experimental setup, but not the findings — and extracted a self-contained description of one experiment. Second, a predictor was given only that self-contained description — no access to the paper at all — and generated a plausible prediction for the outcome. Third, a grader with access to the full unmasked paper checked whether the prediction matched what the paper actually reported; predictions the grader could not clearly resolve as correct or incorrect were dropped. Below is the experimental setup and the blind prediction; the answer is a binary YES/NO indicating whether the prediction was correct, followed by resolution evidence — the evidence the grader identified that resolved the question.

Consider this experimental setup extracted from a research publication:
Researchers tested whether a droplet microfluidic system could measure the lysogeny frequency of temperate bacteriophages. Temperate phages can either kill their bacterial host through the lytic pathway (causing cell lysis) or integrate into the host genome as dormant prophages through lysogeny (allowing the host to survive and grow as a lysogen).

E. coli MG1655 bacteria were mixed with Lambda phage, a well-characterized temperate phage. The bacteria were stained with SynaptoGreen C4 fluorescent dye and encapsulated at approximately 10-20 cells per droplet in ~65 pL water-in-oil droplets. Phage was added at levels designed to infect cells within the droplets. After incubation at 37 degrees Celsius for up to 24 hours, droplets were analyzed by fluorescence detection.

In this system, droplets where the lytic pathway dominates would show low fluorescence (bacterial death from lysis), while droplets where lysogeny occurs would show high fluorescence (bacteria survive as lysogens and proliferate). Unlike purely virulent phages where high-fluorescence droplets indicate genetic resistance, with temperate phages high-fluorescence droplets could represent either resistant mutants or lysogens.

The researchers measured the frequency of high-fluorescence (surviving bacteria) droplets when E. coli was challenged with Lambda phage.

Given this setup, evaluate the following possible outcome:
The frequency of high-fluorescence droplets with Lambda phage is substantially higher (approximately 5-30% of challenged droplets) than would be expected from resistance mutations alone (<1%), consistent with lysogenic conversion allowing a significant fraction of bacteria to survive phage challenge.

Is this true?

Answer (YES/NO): YES